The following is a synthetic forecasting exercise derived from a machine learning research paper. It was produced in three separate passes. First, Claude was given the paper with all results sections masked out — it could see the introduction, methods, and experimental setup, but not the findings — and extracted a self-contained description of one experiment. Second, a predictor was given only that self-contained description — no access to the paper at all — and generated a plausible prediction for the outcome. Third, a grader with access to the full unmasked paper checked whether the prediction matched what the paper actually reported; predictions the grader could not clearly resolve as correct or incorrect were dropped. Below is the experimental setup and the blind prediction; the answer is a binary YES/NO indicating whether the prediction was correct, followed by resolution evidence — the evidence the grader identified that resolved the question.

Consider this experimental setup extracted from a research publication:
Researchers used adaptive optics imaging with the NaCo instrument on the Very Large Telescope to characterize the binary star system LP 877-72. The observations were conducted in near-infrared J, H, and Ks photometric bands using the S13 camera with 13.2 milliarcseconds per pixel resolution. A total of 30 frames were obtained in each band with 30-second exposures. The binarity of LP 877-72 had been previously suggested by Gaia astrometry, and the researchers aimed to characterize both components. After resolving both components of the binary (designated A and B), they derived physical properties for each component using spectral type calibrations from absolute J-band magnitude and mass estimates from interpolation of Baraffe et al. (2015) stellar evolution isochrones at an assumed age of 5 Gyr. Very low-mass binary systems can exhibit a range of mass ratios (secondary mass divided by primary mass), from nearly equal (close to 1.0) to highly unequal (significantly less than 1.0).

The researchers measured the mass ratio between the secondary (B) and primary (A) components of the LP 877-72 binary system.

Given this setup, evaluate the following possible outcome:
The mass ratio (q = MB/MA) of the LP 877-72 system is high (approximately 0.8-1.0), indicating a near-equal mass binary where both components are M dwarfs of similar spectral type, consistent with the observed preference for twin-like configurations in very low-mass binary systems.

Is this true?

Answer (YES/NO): NO